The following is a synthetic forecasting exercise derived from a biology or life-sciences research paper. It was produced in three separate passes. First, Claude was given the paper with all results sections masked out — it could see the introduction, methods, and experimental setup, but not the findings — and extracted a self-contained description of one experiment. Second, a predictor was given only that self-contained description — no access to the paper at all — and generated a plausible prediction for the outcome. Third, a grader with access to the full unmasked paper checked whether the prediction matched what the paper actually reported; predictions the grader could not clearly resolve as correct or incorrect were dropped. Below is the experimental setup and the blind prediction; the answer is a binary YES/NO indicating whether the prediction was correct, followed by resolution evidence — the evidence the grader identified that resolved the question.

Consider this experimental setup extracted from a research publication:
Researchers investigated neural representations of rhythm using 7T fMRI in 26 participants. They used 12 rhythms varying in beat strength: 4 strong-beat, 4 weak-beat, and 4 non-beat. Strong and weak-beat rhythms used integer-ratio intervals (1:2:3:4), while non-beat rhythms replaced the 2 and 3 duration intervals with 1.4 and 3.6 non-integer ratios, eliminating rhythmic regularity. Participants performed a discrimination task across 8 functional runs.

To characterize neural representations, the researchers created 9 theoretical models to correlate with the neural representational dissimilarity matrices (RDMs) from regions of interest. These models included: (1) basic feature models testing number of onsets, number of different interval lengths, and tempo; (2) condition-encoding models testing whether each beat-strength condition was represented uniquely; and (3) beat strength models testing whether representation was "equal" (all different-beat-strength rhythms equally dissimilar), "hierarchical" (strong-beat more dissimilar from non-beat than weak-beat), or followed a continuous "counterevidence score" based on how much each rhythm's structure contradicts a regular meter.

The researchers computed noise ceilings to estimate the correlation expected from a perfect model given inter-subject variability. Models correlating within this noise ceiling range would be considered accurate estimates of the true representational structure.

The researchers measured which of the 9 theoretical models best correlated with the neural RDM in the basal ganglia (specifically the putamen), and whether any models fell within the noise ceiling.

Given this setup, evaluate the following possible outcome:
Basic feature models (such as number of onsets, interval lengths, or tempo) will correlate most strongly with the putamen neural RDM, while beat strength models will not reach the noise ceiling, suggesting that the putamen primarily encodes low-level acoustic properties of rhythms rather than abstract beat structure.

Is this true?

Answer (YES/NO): NO